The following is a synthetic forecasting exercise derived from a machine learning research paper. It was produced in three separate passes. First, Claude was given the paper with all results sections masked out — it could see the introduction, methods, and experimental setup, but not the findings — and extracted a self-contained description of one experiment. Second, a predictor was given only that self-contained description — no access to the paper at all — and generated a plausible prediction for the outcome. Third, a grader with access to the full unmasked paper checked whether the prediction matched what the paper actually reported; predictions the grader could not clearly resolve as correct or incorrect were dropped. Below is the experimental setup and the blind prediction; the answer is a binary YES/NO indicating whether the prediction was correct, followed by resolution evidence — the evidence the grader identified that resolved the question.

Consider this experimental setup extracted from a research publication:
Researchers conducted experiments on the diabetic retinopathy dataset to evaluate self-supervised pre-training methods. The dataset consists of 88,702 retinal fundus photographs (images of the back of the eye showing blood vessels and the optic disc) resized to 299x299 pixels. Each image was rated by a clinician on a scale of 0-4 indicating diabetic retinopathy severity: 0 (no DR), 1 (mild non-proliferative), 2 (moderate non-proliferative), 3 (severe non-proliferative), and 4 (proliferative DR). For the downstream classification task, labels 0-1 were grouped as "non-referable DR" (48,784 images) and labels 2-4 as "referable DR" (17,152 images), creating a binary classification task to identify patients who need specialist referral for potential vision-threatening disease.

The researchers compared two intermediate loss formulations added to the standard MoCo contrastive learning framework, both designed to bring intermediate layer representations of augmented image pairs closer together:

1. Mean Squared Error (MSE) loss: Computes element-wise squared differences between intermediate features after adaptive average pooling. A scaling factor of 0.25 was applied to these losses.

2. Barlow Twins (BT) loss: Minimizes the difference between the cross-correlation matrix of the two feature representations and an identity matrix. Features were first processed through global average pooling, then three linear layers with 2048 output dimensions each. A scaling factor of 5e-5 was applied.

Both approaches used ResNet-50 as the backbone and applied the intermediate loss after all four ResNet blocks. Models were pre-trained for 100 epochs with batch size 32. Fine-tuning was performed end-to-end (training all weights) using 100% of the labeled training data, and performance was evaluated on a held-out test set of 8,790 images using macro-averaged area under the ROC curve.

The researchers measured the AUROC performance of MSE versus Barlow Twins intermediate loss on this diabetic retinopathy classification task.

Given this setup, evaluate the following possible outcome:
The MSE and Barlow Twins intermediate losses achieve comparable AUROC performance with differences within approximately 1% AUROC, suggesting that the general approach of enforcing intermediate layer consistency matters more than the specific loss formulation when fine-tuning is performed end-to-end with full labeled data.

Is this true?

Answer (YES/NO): YES